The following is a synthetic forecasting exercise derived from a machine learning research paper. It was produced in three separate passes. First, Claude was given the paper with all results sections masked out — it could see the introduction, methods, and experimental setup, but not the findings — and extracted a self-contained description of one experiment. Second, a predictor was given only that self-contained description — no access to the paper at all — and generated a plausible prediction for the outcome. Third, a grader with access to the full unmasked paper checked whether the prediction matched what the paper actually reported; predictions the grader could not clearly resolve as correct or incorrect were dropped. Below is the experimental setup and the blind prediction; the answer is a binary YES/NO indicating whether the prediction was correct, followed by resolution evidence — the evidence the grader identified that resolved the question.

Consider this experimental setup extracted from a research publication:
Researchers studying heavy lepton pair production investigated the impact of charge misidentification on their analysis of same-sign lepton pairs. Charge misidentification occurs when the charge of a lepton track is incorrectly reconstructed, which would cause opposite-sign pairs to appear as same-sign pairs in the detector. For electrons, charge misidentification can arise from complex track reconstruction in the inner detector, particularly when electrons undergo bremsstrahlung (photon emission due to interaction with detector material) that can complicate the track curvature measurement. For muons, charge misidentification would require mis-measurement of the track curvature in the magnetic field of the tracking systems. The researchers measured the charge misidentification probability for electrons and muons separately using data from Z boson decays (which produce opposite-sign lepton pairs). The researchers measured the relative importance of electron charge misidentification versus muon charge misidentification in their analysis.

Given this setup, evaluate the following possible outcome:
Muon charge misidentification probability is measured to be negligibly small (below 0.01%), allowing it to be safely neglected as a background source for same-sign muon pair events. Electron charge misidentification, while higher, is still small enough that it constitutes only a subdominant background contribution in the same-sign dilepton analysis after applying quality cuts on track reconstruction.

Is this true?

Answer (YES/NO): NO